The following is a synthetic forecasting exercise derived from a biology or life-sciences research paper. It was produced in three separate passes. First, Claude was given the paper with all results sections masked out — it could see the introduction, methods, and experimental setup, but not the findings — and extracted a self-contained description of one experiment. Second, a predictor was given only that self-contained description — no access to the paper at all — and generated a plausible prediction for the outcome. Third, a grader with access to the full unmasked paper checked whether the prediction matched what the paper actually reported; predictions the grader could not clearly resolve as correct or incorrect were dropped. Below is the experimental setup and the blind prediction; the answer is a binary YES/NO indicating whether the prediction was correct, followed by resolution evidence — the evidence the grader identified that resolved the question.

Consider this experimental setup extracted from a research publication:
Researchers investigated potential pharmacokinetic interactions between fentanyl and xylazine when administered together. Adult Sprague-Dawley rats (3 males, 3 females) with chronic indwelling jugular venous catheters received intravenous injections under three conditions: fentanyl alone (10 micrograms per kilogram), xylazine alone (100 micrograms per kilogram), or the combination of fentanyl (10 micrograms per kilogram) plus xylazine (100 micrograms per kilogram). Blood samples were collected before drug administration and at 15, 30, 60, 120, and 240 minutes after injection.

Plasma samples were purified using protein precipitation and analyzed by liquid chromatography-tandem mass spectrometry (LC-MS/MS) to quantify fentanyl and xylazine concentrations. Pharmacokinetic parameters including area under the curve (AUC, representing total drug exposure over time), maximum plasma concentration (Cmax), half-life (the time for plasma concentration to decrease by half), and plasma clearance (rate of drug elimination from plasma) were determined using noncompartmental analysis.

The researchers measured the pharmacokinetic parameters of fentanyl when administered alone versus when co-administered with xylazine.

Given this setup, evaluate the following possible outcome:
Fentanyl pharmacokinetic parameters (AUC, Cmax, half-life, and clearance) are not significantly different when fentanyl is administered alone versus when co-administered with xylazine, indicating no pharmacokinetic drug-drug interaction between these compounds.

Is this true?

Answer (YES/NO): YES